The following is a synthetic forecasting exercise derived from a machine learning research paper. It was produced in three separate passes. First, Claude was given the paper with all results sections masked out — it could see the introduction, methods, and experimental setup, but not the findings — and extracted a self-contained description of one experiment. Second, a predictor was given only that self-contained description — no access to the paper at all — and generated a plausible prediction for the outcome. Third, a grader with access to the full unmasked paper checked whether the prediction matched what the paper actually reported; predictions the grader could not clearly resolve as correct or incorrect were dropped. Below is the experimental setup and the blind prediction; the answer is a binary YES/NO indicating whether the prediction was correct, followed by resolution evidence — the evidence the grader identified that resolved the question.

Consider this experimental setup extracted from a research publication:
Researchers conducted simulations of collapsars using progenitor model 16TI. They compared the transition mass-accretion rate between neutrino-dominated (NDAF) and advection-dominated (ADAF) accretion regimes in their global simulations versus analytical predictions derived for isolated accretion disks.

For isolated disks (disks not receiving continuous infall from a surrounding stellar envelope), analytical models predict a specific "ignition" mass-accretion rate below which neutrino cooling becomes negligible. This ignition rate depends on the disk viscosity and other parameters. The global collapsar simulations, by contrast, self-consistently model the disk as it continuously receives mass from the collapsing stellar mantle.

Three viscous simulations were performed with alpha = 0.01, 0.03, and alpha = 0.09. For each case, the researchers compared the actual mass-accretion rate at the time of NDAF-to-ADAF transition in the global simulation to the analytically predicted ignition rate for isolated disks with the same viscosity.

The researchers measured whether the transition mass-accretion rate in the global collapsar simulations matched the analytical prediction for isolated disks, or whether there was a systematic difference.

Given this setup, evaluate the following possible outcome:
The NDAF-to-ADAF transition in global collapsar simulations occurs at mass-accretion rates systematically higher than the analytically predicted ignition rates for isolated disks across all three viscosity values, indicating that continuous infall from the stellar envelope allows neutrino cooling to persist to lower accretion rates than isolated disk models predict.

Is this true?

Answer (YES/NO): NO